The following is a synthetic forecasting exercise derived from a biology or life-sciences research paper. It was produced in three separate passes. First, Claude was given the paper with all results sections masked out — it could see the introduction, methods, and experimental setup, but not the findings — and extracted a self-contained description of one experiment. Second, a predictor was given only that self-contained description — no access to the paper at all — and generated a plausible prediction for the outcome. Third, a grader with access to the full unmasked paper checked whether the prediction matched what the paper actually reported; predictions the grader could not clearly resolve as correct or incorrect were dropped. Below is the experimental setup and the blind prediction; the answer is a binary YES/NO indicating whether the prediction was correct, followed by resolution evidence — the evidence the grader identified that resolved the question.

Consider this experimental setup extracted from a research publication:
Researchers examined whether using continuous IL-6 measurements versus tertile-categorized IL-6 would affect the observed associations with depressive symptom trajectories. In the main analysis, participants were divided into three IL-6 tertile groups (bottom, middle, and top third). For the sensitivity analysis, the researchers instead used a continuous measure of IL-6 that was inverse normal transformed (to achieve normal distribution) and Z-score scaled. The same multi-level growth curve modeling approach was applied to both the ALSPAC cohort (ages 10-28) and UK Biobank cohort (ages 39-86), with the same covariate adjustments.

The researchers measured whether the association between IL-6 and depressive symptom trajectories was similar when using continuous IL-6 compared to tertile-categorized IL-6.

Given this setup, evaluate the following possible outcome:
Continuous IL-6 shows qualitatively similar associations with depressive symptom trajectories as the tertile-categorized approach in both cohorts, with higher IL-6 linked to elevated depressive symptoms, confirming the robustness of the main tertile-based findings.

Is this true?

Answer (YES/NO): YES